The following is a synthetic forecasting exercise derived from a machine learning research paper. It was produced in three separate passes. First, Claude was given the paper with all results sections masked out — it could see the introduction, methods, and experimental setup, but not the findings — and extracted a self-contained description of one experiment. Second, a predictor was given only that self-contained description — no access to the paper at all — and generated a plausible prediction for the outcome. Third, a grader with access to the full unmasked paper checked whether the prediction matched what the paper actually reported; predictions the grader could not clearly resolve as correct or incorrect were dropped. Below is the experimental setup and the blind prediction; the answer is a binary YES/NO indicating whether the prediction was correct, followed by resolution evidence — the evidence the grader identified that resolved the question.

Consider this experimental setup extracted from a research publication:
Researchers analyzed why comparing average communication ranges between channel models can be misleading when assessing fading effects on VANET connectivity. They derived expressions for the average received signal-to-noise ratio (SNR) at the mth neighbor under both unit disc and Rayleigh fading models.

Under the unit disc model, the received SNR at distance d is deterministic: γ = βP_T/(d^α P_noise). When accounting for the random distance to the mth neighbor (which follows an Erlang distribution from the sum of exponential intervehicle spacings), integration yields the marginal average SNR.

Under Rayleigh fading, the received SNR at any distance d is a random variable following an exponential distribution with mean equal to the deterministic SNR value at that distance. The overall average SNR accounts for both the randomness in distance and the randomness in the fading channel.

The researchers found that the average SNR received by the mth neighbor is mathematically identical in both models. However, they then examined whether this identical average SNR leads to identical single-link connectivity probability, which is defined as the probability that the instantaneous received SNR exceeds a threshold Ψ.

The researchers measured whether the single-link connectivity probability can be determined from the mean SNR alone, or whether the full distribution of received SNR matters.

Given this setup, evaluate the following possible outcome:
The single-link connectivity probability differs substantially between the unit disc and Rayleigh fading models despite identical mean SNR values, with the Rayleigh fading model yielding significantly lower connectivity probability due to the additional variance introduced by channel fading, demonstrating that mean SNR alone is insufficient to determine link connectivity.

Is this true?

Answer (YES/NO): NO